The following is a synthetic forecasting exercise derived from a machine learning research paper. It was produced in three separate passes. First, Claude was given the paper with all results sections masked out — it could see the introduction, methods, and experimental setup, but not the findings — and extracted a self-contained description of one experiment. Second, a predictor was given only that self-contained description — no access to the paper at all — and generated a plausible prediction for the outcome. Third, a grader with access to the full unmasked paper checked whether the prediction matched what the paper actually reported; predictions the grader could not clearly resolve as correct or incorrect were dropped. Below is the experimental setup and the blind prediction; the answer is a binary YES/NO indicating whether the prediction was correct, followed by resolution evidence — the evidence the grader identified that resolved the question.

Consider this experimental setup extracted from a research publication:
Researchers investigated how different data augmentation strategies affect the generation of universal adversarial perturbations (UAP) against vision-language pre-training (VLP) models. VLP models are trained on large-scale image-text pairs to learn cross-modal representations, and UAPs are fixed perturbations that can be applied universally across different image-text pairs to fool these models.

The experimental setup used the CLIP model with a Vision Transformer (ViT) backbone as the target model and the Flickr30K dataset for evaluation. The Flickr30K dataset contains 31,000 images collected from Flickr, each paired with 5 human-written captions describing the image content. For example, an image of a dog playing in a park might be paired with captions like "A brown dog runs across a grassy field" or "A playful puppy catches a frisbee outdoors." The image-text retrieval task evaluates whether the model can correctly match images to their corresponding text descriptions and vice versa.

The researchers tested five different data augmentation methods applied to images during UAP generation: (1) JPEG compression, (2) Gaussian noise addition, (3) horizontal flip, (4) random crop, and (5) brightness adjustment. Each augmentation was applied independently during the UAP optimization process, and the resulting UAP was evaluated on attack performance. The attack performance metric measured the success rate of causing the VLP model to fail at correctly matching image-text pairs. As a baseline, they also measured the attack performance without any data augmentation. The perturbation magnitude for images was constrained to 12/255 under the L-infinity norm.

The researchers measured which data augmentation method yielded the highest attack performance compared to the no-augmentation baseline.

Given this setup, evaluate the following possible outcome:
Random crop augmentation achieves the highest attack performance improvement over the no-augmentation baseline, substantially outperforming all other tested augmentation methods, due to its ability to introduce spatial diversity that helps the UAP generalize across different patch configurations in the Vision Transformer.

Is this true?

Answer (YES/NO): NO